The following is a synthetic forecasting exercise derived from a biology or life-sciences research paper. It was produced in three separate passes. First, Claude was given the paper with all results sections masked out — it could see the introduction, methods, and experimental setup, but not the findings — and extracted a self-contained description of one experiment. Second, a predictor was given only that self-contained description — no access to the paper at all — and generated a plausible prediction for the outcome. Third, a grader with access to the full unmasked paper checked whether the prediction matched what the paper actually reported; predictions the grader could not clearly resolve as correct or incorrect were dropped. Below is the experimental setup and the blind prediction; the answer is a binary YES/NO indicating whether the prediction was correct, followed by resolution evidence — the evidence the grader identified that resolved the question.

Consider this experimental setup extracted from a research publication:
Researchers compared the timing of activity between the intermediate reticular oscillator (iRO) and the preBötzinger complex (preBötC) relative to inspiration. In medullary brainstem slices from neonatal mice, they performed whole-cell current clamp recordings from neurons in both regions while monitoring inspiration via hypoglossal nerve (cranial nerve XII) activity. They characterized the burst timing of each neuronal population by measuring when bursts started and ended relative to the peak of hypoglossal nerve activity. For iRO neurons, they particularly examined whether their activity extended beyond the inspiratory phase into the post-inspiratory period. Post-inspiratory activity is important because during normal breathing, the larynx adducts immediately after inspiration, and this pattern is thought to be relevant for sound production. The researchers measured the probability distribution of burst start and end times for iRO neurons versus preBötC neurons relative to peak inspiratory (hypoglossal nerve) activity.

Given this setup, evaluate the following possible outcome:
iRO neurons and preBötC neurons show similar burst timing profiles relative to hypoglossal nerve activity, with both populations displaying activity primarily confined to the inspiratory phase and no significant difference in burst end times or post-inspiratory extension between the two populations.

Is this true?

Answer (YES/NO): NO